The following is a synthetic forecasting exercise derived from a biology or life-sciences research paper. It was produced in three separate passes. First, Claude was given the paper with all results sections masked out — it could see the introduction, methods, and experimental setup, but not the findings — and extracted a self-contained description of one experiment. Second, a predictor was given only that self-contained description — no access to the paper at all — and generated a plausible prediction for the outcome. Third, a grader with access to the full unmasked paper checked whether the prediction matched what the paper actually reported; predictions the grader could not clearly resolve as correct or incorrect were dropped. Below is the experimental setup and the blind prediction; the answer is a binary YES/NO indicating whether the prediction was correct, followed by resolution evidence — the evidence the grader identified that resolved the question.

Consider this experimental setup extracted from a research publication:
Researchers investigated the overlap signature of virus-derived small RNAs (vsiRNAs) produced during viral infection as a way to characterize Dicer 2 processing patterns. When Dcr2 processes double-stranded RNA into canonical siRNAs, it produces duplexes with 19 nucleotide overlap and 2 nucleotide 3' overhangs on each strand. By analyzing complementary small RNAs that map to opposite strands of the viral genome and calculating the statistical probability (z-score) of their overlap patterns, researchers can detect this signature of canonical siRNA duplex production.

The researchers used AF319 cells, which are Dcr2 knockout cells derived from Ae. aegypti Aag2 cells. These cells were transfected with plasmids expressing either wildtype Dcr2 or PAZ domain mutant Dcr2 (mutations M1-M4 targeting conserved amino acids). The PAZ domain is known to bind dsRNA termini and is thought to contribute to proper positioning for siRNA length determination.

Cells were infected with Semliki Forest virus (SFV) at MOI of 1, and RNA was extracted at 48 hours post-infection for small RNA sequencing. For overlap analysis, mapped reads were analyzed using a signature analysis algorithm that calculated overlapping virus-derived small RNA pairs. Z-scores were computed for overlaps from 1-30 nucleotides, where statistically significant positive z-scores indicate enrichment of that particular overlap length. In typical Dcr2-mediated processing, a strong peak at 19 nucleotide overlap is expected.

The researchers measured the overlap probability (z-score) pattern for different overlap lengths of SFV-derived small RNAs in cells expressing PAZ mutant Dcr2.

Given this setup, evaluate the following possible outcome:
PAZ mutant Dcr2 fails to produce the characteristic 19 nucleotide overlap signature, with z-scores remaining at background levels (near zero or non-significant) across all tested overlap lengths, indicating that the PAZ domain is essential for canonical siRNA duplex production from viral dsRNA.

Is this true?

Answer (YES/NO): NO